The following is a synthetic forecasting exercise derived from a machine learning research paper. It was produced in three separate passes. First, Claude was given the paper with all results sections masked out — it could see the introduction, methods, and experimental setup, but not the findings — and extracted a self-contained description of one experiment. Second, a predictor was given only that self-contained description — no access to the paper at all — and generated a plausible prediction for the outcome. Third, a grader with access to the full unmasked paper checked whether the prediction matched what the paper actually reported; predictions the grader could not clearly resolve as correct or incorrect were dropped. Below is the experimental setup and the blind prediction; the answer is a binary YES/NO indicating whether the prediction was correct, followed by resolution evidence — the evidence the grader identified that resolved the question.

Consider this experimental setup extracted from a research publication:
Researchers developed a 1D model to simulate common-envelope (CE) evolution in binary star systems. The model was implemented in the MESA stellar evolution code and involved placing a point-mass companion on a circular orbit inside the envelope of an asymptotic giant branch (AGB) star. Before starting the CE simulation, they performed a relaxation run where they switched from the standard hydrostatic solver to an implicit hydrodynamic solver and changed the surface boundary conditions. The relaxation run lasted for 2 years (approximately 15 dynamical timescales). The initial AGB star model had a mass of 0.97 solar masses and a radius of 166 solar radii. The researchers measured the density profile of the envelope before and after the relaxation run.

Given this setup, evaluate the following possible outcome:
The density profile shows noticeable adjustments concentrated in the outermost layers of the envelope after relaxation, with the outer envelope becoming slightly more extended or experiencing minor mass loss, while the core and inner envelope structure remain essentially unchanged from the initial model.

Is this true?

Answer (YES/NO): YES